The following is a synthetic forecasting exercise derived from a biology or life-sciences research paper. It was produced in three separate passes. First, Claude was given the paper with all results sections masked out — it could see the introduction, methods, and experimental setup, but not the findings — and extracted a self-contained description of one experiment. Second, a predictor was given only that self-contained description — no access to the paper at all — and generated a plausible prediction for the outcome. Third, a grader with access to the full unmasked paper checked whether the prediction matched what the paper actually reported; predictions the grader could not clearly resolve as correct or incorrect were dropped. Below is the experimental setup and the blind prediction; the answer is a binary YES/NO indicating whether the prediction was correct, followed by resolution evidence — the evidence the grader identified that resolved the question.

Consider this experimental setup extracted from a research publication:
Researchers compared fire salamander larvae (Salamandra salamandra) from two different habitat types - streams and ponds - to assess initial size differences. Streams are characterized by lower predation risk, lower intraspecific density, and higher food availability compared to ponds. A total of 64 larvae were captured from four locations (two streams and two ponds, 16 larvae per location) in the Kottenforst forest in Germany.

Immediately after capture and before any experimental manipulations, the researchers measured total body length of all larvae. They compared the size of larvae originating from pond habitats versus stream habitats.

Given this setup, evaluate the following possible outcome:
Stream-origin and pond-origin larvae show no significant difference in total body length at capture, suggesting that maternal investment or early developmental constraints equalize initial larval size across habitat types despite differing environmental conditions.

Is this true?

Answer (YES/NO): YES